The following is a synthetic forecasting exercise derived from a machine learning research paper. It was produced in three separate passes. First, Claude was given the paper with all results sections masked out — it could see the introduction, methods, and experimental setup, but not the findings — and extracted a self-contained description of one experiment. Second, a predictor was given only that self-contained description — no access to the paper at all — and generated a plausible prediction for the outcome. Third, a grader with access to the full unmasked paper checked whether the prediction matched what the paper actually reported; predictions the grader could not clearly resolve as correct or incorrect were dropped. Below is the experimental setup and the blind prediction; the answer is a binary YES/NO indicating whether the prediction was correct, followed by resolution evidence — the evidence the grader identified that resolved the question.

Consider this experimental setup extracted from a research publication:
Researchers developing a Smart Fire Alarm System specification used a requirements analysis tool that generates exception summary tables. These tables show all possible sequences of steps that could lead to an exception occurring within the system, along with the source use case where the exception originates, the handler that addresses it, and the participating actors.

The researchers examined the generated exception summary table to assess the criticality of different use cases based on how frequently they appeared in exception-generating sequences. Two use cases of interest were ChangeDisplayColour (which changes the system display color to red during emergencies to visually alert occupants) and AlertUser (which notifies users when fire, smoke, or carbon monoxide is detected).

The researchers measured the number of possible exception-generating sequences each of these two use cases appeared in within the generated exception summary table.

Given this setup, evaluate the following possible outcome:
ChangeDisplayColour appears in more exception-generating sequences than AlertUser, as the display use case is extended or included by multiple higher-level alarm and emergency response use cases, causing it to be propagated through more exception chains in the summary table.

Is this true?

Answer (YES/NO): YES